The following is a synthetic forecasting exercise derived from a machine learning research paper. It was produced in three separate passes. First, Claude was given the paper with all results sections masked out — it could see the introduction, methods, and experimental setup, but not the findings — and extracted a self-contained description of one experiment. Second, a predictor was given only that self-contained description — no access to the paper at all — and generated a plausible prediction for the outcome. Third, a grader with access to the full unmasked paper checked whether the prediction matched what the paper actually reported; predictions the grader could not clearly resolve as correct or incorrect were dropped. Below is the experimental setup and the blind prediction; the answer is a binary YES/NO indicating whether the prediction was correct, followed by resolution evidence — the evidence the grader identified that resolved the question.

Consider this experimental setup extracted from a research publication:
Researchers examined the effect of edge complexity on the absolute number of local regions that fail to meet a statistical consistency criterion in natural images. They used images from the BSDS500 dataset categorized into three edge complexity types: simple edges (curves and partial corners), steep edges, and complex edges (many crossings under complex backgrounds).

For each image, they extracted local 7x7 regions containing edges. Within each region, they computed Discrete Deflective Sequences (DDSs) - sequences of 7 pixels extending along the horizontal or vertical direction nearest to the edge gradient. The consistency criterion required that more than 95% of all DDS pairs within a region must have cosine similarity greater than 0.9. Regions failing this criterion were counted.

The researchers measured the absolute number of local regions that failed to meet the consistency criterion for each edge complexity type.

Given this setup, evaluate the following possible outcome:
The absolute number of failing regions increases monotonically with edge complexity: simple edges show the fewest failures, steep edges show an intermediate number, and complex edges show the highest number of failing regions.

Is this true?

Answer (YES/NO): YES